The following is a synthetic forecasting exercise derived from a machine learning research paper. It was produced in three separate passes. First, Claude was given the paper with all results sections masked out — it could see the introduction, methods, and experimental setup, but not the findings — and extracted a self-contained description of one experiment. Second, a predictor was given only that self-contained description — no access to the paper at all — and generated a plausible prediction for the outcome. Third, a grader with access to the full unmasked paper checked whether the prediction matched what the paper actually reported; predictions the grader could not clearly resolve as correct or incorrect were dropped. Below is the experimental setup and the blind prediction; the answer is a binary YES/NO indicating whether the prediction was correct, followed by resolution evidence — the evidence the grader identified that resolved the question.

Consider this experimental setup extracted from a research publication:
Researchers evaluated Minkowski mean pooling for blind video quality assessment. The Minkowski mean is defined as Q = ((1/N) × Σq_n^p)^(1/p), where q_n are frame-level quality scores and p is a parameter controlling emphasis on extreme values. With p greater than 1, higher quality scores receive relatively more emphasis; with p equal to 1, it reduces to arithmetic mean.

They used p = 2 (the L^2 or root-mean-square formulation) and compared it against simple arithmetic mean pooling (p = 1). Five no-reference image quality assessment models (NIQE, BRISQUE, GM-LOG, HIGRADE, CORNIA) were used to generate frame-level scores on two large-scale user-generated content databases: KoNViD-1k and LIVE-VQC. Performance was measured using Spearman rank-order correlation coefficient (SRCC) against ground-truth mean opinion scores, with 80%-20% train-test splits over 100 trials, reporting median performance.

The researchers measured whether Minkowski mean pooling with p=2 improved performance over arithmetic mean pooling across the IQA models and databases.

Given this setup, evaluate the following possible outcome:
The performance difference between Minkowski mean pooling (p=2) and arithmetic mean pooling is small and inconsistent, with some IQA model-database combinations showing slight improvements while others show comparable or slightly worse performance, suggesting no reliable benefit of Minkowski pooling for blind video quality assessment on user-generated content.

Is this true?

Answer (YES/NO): YES